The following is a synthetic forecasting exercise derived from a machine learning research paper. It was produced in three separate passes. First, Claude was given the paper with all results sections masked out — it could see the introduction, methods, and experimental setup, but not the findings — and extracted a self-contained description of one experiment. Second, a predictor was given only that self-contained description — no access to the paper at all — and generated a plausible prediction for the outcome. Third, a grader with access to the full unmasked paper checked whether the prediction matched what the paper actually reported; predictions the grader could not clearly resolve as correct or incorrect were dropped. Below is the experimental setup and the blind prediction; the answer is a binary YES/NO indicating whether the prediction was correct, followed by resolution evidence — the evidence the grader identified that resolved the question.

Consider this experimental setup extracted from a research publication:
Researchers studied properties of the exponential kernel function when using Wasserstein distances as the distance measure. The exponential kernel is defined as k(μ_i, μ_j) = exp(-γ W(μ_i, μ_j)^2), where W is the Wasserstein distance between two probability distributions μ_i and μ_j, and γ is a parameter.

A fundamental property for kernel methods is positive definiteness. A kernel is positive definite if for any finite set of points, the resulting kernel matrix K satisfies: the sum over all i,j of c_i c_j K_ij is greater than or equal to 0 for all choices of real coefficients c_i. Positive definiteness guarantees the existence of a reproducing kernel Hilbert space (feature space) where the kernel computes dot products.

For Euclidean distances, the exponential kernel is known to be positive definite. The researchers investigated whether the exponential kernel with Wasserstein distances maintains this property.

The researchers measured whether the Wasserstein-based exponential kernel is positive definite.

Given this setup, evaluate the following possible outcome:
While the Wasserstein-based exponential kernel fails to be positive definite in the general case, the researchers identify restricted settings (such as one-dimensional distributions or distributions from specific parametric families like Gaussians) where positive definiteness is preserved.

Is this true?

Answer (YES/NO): NO